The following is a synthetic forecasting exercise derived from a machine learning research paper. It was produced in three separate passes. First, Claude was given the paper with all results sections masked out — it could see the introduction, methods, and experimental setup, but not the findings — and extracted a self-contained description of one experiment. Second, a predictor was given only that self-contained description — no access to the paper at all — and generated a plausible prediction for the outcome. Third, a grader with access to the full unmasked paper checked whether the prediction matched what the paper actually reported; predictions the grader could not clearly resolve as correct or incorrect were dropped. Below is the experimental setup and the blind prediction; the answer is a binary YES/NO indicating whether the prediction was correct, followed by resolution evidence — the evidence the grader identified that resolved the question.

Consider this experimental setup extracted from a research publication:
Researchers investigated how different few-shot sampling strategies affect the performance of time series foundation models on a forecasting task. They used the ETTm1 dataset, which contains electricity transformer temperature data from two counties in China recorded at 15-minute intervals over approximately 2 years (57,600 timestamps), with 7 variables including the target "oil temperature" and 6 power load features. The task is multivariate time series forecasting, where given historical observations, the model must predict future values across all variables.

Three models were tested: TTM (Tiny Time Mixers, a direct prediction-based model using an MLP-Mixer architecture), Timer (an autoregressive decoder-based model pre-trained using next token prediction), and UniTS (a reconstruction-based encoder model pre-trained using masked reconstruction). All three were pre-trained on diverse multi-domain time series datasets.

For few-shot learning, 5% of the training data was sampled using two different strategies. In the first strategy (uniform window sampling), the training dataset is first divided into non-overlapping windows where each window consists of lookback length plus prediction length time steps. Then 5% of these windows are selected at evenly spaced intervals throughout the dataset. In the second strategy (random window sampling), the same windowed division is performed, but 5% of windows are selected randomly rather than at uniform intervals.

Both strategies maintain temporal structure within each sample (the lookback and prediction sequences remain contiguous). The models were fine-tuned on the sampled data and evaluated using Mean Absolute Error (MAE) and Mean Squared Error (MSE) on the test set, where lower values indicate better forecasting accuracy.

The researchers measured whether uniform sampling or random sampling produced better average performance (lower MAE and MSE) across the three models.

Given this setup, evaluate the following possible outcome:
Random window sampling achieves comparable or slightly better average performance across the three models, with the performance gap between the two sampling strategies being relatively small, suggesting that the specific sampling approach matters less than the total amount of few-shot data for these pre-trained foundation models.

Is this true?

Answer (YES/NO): NO